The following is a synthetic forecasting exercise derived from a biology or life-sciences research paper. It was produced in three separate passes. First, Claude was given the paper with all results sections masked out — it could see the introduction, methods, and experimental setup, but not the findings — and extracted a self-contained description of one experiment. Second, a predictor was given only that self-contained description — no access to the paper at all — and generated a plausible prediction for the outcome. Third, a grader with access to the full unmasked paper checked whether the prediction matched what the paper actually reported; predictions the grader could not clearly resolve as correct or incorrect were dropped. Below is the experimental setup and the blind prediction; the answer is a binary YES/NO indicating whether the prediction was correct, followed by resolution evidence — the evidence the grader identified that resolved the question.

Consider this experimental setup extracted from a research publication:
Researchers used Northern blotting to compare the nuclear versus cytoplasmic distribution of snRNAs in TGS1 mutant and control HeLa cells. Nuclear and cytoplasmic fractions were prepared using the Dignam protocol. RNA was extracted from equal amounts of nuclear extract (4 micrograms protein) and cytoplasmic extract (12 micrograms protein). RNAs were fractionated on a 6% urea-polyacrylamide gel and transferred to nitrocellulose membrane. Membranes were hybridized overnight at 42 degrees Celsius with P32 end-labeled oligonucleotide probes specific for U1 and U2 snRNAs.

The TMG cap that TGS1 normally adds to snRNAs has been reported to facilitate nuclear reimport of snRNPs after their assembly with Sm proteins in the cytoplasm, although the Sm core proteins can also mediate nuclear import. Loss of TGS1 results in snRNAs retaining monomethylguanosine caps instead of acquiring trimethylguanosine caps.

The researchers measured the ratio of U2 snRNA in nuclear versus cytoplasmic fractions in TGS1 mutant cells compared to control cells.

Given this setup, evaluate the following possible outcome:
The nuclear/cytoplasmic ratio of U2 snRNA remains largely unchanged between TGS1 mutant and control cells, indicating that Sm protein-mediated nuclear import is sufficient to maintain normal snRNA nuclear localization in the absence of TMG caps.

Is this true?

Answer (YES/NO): NO